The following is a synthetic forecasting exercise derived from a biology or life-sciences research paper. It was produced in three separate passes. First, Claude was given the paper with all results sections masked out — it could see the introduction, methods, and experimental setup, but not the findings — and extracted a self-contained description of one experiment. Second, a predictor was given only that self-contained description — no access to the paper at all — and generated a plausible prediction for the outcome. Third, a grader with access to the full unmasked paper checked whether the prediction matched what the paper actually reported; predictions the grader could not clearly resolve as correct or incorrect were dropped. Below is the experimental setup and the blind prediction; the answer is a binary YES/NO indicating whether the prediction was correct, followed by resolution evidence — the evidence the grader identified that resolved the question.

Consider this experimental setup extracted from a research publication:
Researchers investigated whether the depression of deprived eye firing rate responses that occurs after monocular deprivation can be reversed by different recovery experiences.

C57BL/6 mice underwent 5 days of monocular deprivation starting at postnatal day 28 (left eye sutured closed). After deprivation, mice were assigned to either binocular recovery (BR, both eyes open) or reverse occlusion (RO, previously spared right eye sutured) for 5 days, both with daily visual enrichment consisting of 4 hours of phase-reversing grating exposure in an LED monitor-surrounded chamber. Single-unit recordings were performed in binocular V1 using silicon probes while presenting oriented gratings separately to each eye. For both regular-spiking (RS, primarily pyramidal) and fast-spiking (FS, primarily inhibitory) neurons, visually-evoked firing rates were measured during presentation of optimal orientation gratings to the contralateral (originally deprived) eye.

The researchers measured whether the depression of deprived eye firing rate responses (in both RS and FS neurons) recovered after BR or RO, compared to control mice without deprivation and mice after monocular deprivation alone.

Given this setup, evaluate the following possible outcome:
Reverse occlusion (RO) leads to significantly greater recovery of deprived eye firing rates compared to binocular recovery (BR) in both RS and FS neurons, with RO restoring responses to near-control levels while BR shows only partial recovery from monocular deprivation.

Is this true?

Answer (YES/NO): NO